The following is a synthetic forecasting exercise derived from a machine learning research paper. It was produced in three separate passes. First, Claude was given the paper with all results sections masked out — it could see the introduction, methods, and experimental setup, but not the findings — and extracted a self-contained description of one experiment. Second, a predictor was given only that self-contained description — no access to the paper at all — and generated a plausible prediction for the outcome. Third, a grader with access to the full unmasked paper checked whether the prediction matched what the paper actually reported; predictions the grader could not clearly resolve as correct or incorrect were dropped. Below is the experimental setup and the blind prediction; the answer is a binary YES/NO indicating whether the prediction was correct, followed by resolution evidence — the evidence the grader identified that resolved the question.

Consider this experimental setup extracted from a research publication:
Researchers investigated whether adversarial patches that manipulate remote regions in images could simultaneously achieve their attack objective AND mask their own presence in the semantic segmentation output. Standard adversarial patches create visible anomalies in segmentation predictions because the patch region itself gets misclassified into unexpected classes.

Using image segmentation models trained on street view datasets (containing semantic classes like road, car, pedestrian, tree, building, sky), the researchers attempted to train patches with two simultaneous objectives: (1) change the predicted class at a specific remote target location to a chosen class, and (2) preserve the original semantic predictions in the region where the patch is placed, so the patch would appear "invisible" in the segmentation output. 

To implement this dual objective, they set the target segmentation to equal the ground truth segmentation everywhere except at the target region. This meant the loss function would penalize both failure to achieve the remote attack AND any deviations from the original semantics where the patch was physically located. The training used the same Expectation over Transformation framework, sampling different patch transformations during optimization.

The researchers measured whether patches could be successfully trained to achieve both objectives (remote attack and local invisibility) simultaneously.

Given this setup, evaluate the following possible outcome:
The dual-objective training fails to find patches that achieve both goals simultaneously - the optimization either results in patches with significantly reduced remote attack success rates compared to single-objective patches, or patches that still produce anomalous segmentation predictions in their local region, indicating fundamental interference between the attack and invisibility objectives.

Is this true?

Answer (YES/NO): YES